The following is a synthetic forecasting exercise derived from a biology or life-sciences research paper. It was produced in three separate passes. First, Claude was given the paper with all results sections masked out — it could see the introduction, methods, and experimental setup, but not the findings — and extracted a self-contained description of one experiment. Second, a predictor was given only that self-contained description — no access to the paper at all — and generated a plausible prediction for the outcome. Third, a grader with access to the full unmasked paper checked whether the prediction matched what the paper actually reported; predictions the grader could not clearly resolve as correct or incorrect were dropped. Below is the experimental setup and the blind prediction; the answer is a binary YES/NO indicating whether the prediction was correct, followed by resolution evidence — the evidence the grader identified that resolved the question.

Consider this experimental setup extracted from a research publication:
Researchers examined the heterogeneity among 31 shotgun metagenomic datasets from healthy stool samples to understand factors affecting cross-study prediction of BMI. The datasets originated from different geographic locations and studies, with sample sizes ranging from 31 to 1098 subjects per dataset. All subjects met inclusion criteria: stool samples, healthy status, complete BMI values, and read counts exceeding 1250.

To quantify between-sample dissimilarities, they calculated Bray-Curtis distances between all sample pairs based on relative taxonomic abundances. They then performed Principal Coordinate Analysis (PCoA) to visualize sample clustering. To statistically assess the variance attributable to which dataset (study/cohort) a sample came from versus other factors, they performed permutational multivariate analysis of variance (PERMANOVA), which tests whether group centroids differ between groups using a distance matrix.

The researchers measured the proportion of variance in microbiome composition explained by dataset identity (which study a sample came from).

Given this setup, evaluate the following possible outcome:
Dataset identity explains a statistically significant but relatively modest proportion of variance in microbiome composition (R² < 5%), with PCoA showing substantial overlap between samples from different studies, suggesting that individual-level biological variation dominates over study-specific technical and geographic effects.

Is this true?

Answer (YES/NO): NO